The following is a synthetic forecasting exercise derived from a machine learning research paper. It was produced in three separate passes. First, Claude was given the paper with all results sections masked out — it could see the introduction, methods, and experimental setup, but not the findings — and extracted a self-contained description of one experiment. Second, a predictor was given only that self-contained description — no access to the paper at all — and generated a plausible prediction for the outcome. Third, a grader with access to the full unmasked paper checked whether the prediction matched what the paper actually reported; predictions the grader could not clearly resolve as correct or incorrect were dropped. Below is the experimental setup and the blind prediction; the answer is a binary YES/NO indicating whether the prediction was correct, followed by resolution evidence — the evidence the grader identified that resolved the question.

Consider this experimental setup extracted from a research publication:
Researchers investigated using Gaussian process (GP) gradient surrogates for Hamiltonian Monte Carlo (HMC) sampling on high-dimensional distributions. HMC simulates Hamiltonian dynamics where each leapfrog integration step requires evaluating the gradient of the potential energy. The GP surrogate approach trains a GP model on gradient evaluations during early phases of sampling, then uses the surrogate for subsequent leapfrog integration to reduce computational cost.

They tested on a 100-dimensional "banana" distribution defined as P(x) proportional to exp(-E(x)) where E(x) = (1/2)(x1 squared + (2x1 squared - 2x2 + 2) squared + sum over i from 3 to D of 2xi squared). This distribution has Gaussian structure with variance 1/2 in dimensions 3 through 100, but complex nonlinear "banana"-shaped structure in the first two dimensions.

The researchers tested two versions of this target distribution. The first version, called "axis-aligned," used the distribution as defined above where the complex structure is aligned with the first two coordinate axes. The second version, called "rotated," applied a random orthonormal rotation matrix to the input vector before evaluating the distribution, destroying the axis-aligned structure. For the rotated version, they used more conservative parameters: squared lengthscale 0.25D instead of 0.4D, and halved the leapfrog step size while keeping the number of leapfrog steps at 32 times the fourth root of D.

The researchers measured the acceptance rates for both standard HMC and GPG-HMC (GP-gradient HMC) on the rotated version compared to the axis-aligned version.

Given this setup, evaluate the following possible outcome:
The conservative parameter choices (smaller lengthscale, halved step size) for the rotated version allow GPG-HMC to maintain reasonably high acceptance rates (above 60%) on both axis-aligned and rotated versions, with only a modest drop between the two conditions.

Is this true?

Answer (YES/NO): NO